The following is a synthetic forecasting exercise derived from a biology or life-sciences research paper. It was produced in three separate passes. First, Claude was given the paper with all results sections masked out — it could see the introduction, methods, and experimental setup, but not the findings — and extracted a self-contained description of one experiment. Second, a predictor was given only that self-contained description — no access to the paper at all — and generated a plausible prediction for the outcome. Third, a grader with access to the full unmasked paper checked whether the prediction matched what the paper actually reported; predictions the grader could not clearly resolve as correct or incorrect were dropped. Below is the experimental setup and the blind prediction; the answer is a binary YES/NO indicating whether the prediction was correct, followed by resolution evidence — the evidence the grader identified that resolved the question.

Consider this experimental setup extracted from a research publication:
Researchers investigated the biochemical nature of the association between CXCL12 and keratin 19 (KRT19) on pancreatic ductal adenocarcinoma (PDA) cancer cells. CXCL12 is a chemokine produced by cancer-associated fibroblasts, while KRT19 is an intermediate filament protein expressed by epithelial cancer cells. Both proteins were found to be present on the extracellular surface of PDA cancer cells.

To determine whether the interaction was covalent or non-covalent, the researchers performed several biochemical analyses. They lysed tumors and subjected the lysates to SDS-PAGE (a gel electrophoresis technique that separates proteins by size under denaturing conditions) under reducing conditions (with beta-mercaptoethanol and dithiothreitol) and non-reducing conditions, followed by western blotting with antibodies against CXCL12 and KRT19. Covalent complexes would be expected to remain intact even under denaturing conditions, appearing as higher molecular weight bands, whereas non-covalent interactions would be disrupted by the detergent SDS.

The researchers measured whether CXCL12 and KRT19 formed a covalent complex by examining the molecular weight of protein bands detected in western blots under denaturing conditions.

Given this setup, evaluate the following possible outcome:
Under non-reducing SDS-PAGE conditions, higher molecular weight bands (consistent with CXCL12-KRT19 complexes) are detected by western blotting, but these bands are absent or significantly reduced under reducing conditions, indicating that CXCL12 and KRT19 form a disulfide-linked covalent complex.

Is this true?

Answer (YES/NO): NO